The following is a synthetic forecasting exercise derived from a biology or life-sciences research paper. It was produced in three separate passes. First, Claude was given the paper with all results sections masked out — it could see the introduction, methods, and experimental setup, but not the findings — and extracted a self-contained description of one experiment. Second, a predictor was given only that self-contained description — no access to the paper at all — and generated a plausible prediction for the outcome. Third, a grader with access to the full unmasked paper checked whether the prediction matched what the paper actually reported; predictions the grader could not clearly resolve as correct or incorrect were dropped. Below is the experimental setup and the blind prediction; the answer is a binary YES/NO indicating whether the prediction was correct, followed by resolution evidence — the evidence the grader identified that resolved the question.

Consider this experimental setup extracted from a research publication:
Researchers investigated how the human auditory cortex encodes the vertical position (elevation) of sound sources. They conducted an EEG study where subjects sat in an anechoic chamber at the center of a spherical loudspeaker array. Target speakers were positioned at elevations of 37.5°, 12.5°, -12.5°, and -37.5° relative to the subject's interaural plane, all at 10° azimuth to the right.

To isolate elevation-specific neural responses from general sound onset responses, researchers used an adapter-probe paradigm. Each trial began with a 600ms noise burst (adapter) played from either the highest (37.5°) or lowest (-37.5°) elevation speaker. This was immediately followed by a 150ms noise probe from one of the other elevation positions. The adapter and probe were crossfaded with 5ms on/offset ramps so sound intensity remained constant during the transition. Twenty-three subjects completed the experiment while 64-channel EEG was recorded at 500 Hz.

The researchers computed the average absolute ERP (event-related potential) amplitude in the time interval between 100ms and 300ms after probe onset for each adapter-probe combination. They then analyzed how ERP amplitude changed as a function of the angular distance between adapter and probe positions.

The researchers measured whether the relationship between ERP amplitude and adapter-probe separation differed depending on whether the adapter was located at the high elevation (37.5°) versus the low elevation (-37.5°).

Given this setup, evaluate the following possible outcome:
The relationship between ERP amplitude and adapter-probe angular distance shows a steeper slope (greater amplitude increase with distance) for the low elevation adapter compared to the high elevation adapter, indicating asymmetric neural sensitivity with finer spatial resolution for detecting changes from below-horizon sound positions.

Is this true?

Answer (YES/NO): NO